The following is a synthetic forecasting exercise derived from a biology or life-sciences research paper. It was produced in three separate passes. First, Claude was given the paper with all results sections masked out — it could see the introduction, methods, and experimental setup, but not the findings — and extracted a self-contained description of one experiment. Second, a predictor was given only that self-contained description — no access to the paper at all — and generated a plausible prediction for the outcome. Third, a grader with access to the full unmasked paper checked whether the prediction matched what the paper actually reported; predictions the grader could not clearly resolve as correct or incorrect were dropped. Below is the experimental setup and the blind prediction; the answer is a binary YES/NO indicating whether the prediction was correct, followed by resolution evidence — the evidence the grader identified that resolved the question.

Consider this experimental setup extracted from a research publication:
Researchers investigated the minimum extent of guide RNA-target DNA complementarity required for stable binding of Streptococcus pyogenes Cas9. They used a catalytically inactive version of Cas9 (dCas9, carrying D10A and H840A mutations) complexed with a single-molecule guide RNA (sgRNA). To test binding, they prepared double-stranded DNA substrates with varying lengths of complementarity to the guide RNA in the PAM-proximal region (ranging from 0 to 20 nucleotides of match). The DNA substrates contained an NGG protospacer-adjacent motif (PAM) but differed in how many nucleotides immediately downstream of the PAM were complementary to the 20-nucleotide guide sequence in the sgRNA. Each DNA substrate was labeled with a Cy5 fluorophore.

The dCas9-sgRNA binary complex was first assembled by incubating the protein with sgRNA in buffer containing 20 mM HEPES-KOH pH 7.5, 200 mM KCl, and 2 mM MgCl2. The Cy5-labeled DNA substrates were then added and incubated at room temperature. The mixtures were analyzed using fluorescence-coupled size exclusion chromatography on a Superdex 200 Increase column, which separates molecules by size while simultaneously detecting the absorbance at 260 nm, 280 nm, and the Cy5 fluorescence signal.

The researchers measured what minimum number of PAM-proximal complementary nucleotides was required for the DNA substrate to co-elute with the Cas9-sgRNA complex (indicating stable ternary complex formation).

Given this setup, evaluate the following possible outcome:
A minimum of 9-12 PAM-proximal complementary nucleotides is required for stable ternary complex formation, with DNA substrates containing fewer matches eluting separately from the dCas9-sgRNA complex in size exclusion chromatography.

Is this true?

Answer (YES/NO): NO